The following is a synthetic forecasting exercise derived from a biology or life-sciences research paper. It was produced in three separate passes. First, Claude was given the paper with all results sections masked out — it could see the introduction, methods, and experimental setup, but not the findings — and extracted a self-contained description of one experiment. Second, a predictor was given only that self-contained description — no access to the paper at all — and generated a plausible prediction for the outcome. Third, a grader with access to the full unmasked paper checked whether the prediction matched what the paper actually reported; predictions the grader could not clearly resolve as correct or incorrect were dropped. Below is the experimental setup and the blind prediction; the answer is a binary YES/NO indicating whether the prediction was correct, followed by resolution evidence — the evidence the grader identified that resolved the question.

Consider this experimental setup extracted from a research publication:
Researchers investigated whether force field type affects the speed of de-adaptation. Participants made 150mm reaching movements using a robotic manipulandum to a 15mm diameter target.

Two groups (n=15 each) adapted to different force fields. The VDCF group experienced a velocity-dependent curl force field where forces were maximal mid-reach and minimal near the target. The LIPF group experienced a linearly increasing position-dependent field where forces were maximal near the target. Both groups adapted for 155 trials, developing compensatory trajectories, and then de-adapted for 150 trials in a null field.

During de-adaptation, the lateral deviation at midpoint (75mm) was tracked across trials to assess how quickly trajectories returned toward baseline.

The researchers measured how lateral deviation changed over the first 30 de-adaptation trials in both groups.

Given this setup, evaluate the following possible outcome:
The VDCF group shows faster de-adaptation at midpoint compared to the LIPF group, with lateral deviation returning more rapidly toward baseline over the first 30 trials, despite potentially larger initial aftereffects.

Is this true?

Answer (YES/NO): NO